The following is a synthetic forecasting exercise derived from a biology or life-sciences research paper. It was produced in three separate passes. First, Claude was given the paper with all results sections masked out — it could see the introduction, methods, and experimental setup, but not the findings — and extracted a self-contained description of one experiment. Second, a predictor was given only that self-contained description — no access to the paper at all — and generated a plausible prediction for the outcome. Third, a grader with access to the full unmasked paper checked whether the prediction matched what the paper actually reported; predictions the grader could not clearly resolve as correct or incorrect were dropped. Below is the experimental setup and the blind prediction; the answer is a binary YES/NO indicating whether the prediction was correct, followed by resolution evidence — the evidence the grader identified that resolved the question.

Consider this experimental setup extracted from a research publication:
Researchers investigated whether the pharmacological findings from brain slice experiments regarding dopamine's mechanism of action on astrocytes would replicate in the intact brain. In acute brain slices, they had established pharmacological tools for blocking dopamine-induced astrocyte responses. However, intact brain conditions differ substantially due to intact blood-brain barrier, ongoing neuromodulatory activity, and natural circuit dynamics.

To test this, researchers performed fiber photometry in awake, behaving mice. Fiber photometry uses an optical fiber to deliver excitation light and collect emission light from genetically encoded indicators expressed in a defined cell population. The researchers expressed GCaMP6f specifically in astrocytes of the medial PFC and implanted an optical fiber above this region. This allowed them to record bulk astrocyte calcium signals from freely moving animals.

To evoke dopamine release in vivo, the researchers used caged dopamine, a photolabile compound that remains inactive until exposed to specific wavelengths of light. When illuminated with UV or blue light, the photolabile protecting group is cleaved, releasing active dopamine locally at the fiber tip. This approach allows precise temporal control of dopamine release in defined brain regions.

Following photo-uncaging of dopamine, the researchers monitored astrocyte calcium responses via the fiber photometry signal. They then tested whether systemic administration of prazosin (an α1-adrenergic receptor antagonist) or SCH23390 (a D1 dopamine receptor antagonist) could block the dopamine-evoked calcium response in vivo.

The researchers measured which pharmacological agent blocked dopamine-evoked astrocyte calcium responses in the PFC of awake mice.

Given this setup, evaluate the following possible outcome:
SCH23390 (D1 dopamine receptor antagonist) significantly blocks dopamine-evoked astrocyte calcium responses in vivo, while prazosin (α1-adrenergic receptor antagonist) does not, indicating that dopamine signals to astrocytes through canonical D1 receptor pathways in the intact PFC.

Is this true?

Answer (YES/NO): NO